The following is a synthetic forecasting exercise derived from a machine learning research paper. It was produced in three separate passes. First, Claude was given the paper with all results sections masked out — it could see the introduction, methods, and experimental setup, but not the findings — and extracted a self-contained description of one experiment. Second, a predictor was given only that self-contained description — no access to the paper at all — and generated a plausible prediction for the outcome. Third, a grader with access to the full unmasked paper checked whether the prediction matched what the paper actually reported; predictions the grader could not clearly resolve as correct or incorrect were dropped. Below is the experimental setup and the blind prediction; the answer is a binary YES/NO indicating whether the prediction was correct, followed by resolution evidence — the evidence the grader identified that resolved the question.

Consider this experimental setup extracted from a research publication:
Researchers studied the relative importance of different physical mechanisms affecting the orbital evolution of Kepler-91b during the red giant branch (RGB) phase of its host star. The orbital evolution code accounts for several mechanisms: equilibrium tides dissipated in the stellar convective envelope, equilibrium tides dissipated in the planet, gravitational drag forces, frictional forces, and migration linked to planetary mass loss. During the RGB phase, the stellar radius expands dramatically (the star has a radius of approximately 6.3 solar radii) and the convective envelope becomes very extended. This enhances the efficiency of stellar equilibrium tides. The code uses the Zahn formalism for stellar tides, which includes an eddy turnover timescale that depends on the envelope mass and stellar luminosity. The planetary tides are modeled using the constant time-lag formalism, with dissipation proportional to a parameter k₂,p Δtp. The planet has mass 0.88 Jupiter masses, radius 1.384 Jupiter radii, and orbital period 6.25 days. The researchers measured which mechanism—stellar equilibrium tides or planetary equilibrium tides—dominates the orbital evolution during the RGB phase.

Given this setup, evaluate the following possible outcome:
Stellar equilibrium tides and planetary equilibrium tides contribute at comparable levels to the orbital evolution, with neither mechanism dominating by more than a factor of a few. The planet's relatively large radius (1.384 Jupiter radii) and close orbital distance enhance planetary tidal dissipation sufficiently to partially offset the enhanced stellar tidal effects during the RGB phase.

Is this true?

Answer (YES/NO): NO